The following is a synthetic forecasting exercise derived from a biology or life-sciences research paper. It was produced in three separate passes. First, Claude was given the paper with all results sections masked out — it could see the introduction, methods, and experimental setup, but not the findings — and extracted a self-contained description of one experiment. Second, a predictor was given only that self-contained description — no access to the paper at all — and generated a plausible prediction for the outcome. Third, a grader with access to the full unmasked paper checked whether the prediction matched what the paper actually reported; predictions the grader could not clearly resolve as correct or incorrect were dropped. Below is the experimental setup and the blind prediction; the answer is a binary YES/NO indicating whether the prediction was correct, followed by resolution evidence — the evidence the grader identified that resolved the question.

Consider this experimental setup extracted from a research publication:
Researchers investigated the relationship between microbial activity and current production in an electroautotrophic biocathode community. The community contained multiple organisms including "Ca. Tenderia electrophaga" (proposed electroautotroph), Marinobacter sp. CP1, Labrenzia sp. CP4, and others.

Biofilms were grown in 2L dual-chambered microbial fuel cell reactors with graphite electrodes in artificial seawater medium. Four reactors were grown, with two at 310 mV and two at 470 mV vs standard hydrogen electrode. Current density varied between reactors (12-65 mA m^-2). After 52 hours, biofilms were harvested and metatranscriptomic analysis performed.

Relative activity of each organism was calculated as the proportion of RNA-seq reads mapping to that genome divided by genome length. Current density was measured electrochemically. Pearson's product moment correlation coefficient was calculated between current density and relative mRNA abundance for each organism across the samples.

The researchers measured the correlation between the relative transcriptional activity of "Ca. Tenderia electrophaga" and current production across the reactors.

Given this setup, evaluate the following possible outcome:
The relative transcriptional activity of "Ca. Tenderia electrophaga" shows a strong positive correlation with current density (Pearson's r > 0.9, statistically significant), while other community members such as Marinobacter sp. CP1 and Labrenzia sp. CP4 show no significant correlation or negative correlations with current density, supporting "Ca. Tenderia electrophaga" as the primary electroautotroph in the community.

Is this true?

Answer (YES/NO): YES